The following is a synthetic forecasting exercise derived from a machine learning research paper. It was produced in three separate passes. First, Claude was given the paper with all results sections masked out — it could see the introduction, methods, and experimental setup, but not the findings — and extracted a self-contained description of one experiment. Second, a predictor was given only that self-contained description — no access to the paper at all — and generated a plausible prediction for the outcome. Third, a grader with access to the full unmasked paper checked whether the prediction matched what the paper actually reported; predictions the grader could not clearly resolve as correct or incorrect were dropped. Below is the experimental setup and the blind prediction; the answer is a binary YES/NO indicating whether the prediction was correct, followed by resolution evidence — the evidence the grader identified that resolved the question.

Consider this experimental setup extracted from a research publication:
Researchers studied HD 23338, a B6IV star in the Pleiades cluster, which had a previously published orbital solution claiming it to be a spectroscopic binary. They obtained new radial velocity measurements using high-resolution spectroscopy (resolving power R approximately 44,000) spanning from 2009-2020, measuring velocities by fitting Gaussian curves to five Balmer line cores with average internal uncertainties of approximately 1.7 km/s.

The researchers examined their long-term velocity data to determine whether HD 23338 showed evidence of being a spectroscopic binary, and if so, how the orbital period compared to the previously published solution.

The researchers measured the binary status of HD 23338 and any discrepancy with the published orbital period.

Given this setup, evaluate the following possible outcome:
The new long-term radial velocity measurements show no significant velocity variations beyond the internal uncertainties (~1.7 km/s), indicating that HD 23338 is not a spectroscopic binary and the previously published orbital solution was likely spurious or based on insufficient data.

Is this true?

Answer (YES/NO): NO